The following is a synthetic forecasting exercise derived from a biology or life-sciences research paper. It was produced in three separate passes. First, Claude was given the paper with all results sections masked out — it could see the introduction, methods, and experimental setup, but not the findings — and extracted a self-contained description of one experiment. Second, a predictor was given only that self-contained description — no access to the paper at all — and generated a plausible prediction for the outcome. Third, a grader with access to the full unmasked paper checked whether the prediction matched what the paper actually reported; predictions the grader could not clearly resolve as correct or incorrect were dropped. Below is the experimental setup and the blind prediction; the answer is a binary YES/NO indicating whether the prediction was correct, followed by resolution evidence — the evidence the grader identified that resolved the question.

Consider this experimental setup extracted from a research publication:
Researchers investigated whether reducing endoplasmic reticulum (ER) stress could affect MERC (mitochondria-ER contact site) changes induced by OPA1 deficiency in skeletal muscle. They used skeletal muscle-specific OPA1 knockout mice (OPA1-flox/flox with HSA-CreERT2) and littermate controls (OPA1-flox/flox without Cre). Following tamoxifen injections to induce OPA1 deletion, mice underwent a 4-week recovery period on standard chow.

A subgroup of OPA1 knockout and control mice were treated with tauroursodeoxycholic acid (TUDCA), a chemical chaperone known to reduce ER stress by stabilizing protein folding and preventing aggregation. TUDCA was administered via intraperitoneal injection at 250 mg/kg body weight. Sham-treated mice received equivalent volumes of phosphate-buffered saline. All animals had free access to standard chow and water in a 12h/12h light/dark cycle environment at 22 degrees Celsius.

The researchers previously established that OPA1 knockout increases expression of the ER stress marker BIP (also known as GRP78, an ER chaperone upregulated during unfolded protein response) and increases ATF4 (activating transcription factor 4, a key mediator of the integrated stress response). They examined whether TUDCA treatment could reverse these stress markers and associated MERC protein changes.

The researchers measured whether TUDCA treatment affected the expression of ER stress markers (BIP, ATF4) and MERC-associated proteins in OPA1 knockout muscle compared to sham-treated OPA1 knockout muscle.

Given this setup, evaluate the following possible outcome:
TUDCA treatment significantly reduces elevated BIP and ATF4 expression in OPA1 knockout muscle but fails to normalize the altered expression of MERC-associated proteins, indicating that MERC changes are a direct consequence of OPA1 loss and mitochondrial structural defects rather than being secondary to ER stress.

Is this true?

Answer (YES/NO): NO